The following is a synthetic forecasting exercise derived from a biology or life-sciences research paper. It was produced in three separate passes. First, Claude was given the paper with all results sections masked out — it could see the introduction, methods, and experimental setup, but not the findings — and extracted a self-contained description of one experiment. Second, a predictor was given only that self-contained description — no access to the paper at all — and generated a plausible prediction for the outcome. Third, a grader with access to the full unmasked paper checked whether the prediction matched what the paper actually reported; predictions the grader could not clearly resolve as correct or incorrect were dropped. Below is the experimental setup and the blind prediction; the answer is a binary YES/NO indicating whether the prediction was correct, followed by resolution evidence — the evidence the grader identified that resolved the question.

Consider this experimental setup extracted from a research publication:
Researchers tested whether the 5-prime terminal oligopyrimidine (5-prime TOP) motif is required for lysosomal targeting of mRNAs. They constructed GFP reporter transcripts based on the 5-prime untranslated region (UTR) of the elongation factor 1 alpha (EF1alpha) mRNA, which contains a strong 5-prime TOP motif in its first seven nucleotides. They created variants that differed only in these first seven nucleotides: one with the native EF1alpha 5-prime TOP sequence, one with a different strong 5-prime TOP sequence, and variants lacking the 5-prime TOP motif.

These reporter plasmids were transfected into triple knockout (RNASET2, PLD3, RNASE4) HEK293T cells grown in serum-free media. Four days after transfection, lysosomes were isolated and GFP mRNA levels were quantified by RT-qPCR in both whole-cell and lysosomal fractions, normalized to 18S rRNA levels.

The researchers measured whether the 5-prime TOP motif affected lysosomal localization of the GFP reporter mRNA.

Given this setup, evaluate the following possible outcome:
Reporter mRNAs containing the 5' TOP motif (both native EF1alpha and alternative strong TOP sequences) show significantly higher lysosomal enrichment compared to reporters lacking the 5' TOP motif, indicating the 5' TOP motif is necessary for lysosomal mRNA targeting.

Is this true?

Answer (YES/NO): YES